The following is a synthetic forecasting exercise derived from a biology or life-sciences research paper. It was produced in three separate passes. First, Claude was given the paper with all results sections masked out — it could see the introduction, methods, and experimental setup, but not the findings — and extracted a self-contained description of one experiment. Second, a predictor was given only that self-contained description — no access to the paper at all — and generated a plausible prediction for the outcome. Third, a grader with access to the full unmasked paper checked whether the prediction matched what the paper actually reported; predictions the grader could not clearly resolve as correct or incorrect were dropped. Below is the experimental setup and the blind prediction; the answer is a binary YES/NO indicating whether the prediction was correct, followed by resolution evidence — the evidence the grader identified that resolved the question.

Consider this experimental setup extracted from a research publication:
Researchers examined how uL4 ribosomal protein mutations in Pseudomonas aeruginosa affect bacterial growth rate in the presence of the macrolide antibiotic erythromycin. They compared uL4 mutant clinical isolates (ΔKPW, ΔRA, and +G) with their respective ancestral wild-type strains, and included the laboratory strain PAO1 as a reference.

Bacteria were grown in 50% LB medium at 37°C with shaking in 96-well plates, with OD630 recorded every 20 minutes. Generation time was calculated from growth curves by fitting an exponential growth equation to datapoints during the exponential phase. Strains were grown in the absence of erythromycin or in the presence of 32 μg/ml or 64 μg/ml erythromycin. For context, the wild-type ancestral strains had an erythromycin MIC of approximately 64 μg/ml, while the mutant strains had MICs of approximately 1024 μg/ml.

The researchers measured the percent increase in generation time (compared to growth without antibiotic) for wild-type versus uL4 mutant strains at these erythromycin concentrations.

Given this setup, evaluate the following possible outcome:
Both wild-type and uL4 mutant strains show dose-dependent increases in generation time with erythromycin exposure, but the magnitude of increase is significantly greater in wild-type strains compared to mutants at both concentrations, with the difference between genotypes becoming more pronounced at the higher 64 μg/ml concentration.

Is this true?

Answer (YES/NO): NO